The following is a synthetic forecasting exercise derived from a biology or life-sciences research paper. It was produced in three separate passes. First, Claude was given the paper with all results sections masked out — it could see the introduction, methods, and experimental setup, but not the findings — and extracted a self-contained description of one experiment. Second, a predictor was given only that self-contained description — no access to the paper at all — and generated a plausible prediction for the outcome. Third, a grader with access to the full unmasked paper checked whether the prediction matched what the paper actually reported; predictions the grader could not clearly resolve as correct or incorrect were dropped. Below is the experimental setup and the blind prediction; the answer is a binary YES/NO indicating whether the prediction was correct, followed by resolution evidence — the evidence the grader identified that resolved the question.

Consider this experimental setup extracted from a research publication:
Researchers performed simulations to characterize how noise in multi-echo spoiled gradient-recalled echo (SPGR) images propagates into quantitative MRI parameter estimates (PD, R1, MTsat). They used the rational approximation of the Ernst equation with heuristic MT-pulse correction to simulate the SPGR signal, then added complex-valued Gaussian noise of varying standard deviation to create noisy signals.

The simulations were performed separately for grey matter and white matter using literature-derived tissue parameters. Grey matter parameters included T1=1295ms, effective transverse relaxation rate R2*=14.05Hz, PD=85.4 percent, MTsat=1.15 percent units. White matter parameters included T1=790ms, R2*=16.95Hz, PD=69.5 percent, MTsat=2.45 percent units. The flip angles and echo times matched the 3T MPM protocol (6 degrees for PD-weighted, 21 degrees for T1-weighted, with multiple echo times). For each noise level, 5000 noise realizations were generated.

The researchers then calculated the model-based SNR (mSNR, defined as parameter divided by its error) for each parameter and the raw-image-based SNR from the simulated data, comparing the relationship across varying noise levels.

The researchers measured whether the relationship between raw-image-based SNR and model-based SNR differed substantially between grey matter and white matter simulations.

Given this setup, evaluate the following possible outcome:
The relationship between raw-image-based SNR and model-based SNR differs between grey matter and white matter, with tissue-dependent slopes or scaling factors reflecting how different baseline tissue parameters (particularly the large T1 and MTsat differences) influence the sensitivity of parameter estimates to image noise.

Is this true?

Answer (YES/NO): YES